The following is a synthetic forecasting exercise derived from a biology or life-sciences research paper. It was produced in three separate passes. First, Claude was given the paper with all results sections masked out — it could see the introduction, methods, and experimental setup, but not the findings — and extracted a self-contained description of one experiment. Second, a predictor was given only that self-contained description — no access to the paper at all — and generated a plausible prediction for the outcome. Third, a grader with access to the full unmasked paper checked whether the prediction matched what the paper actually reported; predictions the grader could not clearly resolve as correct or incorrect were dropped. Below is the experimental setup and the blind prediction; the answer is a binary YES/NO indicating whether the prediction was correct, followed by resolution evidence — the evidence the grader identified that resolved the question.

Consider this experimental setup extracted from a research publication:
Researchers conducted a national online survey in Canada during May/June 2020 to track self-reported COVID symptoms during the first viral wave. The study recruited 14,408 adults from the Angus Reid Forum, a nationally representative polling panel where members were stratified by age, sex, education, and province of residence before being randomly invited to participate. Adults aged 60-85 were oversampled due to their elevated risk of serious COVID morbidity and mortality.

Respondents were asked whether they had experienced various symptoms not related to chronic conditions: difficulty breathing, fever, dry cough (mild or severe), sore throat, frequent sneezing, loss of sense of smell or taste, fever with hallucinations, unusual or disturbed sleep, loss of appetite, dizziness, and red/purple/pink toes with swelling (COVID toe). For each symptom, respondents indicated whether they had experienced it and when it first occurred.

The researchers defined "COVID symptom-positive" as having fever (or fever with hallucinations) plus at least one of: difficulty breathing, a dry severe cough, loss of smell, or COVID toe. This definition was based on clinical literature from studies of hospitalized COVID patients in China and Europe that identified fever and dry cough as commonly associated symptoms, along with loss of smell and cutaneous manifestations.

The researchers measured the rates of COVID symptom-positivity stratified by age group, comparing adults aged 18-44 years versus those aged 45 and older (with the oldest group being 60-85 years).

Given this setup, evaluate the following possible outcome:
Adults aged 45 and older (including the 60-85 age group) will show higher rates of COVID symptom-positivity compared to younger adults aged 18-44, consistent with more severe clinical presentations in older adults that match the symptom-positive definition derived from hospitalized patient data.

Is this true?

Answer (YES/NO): NO